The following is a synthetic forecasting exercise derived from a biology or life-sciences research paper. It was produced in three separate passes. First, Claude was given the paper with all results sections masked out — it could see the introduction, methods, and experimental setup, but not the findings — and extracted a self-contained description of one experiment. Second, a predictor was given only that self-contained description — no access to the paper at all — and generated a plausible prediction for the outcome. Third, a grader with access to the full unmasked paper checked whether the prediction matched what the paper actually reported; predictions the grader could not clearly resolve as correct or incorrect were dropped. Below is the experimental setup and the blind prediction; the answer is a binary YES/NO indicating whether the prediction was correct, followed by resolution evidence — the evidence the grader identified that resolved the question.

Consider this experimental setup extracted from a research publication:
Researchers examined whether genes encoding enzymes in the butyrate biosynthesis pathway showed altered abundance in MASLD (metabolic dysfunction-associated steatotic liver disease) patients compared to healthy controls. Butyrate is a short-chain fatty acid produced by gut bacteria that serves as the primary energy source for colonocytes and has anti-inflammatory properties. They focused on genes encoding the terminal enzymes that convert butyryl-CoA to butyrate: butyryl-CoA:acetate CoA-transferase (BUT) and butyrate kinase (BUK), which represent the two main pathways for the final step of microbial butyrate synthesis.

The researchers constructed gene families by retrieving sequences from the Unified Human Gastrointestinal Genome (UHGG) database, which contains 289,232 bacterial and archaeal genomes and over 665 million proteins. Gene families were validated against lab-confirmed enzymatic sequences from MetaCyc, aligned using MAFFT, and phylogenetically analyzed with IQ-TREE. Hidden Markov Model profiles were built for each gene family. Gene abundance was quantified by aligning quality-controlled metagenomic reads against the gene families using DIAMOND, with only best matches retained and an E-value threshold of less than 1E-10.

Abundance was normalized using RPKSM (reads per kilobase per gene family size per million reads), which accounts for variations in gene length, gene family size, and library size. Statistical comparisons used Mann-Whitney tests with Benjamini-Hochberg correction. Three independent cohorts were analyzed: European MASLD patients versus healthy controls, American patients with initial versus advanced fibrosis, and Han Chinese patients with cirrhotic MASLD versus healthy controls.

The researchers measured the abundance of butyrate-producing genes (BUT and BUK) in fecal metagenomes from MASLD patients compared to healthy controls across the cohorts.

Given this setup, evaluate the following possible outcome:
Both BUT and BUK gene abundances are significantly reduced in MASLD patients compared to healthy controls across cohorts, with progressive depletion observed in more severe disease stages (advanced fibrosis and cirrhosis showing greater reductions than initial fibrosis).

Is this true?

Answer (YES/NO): NO